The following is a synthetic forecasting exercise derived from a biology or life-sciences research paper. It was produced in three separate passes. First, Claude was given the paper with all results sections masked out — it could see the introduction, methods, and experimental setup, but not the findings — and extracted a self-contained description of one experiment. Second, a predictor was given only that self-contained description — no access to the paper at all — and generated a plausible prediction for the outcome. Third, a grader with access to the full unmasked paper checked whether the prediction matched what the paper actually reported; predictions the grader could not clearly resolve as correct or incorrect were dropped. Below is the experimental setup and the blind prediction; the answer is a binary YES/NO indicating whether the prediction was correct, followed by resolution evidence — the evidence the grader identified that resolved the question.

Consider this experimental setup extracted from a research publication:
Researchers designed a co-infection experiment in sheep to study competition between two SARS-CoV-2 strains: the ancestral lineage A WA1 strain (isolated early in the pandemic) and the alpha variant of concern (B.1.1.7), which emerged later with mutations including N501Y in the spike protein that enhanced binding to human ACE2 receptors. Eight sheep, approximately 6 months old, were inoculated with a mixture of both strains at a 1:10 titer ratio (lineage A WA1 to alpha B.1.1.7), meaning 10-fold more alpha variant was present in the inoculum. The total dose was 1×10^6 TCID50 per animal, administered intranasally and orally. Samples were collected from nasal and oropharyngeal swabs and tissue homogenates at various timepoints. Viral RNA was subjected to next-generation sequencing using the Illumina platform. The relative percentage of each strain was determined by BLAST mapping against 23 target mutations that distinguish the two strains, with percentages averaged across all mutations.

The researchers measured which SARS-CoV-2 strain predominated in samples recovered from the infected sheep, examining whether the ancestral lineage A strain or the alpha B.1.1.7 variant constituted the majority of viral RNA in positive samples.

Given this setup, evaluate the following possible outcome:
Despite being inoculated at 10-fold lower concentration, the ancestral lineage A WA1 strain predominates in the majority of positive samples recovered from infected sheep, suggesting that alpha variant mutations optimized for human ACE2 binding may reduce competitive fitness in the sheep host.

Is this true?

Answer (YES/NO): NO